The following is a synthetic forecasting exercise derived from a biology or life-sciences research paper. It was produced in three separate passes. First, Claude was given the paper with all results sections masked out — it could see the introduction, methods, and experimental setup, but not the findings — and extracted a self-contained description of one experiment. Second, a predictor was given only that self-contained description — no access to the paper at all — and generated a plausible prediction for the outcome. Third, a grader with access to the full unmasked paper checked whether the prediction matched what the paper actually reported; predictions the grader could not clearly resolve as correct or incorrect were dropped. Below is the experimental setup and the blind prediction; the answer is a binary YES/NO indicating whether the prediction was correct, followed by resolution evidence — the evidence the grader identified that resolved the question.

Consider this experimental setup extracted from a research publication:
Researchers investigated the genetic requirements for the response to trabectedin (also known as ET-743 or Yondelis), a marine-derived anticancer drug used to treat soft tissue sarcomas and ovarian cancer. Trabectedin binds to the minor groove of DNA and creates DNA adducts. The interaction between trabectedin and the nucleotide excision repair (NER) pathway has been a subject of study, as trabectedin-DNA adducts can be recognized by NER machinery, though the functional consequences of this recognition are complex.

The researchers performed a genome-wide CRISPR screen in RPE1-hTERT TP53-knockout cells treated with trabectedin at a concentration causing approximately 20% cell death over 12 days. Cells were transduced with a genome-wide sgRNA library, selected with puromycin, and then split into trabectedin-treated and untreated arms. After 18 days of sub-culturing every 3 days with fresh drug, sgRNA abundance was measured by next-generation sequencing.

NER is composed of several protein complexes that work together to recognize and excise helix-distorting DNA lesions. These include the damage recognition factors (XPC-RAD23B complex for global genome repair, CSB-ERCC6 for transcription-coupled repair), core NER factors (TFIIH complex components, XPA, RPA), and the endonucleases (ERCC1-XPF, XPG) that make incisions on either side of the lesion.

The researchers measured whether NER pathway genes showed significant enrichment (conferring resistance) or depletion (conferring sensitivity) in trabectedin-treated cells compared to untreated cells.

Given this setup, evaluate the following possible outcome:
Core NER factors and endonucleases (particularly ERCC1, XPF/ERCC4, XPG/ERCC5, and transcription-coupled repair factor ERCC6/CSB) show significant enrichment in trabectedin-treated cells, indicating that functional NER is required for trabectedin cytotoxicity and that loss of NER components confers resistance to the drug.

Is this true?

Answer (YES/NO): NO